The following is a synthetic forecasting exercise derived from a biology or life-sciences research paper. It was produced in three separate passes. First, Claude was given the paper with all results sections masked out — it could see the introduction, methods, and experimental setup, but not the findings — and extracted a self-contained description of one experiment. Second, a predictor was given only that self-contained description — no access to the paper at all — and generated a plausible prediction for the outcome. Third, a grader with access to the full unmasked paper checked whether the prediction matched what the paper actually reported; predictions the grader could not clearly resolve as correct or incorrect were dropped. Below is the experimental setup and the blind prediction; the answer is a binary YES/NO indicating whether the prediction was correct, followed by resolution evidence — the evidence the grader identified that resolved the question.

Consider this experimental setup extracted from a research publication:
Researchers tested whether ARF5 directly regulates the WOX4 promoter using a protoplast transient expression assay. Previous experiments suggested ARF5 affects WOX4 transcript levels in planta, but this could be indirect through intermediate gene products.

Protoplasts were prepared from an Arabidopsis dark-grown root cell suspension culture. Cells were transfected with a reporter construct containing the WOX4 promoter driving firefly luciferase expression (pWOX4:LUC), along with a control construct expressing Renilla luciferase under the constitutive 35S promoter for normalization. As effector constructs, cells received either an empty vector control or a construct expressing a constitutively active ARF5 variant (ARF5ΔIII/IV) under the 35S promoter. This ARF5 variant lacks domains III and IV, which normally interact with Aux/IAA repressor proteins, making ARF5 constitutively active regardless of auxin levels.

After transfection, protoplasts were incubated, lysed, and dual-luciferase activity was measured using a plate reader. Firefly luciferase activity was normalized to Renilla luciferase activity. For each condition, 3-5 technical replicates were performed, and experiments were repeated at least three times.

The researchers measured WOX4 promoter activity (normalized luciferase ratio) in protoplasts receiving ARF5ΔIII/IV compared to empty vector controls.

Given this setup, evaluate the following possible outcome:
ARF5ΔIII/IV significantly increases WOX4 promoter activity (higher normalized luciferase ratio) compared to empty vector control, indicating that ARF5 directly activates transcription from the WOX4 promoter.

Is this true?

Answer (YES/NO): YES